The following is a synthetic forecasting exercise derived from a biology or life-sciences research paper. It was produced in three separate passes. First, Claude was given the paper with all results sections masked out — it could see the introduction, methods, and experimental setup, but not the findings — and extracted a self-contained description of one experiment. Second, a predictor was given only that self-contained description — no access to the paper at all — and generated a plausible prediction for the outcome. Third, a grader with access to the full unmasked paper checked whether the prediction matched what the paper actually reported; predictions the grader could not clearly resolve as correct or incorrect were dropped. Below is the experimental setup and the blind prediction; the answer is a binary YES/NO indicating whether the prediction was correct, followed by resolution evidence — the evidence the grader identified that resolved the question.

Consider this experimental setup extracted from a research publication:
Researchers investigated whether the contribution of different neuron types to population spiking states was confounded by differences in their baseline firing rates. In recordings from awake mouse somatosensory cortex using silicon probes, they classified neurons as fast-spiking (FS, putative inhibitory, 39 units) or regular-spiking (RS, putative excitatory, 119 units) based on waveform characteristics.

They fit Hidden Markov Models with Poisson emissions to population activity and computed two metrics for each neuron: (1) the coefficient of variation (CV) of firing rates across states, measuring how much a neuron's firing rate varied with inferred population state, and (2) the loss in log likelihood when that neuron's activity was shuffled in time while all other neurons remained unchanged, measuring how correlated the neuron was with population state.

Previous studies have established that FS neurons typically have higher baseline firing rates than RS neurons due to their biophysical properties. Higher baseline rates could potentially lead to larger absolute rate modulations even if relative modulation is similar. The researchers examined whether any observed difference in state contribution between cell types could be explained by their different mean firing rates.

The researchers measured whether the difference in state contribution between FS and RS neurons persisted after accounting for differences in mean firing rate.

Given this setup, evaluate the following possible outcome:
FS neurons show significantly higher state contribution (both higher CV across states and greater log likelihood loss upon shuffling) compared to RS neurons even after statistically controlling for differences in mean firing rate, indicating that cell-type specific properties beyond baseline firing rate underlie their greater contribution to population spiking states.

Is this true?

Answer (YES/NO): YES